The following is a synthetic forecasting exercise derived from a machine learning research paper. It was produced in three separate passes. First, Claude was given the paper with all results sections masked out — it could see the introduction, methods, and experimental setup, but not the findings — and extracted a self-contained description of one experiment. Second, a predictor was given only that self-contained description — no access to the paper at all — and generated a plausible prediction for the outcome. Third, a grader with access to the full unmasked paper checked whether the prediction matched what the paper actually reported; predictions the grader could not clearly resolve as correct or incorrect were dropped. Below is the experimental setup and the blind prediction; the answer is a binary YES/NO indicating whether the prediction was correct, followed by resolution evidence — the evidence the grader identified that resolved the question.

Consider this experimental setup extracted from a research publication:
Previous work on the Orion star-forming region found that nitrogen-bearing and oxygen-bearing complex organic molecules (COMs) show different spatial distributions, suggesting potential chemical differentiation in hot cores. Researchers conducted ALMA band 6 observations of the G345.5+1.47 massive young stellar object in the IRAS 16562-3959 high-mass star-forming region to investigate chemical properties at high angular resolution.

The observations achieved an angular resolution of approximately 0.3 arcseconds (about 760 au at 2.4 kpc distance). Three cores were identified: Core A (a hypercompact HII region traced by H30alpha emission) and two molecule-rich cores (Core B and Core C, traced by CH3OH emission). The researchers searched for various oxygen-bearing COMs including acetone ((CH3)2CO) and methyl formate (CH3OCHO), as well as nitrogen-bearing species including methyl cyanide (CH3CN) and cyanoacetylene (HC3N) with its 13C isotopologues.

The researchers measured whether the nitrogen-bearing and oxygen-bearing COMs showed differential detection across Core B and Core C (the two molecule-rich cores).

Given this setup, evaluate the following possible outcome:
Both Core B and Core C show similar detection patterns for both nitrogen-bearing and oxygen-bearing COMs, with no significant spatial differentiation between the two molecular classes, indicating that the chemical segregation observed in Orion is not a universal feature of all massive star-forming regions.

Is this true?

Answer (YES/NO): YES